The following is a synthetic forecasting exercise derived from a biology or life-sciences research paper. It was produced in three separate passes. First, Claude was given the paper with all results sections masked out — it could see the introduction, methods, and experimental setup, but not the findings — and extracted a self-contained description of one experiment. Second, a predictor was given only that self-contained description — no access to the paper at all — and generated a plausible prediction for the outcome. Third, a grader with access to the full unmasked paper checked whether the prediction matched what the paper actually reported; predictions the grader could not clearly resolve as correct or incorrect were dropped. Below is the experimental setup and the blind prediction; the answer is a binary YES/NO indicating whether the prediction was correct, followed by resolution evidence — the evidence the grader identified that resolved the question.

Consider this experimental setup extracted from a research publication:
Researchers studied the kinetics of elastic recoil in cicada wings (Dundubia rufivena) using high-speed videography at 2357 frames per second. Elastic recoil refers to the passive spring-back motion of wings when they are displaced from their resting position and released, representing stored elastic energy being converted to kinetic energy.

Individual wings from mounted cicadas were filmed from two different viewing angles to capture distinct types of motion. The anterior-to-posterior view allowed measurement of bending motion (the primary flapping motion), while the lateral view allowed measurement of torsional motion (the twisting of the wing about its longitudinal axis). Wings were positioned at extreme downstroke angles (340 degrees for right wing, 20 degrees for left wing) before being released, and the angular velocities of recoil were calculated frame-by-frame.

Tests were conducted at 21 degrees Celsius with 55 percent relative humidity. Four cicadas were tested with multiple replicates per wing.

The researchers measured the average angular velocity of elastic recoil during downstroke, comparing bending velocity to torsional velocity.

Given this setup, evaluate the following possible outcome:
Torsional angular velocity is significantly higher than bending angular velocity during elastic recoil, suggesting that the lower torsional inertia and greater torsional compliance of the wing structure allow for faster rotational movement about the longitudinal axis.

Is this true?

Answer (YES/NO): NO